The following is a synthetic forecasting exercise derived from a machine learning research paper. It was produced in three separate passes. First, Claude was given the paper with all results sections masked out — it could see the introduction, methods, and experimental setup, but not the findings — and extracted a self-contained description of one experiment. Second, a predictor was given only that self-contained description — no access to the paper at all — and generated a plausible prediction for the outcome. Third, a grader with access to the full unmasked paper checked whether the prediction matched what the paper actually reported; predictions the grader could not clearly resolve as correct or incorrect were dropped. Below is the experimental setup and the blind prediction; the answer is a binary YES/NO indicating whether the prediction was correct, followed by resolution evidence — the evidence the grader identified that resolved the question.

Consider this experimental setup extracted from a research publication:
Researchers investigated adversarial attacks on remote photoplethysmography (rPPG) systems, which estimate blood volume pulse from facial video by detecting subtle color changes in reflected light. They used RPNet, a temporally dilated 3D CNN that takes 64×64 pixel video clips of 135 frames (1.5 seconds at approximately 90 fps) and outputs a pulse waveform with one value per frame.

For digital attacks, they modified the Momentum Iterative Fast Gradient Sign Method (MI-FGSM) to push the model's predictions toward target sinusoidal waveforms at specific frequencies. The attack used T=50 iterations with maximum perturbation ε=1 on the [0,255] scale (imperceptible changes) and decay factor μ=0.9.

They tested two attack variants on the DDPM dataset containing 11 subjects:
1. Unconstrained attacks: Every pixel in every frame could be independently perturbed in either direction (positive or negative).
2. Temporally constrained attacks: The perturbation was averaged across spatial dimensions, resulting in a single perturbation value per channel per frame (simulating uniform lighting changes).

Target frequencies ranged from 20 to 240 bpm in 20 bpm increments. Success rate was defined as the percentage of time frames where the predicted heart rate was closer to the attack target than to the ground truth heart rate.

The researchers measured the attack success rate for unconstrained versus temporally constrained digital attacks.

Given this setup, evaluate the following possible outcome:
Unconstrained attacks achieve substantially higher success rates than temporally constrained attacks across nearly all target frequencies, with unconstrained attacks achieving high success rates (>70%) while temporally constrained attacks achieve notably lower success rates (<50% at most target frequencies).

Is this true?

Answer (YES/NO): NO